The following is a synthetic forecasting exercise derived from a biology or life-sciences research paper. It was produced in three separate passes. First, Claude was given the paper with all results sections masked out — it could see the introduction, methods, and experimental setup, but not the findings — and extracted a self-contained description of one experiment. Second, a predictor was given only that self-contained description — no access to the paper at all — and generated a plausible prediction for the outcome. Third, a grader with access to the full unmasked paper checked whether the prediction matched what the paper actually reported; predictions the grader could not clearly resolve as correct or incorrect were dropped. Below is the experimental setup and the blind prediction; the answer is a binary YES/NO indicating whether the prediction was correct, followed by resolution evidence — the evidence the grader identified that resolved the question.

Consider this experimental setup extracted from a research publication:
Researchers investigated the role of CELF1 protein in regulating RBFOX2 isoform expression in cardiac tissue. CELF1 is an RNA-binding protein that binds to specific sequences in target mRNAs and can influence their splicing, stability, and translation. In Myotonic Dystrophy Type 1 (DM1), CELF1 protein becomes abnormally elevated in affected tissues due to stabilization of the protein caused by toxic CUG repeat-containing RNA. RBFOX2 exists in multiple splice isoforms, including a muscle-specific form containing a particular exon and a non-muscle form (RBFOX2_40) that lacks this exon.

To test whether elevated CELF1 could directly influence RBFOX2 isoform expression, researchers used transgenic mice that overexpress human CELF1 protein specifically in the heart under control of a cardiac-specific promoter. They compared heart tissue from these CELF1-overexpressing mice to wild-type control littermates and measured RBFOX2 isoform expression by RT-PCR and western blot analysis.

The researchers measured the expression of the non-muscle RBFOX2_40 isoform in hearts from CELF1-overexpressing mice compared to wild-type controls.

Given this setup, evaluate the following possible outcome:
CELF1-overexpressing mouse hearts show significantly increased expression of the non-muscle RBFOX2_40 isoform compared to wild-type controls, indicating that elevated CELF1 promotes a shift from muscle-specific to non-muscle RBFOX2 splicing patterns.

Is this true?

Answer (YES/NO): YES